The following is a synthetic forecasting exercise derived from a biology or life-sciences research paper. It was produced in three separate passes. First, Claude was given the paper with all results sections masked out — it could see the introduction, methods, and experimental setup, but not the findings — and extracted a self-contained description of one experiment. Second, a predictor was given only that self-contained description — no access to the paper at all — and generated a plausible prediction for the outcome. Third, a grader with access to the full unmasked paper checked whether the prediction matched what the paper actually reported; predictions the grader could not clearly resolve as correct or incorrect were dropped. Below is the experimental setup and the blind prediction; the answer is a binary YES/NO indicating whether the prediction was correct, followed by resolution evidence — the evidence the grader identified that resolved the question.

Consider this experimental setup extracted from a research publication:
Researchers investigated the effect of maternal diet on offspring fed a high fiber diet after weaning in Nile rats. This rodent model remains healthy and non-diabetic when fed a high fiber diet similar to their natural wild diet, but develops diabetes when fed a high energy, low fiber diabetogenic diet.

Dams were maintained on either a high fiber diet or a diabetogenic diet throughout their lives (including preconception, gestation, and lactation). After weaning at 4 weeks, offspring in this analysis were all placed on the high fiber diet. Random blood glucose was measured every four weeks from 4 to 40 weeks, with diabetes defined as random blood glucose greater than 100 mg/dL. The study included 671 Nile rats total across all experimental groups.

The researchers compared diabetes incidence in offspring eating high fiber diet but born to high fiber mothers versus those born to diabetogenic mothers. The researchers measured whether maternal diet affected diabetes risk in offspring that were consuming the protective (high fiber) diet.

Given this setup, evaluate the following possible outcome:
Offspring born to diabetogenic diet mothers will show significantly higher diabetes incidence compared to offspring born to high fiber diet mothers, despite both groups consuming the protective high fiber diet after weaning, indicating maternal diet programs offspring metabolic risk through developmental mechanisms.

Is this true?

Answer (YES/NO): NO